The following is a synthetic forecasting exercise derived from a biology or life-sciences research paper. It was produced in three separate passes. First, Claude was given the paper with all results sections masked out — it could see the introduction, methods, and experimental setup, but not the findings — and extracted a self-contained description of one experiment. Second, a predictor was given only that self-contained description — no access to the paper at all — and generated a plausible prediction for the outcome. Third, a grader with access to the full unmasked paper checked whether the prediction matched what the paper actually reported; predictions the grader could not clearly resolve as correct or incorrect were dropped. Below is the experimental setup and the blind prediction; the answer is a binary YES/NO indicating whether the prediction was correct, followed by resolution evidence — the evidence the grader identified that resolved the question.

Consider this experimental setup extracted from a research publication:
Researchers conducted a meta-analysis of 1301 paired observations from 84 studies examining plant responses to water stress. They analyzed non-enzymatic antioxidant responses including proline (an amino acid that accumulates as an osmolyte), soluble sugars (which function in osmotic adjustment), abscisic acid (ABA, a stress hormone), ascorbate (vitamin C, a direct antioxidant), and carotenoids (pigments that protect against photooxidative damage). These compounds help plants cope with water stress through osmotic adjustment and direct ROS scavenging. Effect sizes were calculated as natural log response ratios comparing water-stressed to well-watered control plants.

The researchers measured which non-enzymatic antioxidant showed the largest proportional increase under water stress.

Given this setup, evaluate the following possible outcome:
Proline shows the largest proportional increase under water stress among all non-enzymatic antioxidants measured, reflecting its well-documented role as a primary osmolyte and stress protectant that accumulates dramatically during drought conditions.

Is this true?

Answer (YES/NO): YES